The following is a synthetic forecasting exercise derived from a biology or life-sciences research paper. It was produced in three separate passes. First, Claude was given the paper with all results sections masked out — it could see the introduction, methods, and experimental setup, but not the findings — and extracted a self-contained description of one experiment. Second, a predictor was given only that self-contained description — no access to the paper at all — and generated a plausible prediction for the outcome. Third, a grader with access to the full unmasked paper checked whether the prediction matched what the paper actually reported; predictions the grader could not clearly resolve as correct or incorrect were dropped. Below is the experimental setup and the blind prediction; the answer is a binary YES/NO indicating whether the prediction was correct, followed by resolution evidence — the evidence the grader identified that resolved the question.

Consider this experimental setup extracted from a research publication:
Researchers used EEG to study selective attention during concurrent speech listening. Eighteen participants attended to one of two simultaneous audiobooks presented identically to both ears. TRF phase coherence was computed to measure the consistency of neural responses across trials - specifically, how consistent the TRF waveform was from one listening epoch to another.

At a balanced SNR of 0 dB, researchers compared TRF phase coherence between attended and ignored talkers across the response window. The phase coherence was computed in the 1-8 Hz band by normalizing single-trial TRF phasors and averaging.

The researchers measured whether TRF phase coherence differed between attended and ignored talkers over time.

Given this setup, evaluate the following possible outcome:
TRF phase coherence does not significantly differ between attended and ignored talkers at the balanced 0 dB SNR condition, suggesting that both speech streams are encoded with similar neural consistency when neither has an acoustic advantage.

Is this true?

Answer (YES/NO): NO